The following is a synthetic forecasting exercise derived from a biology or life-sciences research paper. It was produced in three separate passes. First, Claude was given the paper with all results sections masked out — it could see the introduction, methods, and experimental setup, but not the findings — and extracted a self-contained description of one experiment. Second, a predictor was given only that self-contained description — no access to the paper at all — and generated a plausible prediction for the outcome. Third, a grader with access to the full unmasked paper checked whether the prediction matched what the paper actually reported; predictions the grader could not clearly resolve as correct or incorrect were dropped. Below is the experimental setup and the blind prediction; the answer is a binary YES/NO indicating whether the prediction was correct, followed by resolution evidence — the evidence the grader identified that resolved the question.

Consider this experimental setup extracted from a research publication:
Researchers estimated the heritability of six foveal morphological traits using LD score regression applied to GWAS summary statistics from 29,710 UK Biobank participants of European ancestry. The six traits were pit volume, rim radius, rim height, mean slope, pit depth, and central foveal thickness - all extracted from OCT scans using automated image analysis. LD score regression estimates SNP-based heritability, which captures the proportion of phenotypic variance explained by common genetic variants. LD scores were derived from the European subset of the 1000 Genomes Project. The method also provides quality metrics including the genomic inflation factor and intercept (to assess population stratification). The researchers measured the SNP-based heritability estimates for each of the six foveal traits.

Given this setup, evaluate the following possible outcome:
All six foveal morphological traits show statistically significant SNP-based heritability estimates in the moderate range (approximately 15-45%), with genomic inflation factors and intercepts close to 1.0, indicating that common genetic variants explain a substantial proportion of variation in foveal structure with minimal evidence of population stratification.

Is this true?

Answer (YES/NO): YES